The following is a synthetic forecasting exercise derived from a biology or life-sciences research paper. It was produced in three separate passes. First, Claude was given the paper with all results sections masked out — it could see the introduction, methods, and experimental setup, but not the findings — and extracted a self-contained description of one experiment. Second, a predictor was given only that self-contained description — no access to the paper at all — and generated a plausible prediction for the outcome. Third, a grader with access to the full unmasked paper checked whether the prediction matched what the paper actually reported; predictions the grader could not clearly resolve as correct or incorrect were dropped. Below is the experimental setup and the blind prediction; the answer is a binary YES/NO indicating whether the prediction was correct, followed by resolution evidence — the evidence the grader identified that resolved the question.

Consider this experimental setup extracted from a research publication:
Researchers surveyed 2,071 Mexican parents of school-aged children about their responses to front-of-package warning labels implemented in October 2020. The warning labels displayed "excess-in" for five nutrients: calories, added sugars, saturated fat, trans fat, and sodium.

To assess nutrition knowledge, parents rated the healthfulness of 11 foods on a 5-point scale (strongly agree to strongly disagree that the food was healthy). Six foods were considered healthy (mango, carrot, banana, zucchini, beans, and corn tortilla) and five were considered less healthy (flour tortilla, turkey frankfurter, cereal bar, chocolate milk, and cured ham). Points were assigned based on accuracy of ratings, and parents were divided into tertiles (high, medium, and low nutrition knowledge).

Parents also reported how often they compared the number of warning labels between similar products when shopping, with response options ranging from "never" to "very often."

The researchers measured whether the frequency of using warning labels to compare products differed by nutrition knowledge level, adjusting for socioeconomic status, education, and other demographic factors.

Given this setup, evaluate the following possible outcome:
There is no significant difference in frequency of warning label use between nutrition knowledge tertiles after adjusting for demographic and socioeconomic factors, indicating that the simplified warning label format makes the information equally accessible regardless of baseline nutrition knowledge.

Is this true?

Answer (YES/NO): NO